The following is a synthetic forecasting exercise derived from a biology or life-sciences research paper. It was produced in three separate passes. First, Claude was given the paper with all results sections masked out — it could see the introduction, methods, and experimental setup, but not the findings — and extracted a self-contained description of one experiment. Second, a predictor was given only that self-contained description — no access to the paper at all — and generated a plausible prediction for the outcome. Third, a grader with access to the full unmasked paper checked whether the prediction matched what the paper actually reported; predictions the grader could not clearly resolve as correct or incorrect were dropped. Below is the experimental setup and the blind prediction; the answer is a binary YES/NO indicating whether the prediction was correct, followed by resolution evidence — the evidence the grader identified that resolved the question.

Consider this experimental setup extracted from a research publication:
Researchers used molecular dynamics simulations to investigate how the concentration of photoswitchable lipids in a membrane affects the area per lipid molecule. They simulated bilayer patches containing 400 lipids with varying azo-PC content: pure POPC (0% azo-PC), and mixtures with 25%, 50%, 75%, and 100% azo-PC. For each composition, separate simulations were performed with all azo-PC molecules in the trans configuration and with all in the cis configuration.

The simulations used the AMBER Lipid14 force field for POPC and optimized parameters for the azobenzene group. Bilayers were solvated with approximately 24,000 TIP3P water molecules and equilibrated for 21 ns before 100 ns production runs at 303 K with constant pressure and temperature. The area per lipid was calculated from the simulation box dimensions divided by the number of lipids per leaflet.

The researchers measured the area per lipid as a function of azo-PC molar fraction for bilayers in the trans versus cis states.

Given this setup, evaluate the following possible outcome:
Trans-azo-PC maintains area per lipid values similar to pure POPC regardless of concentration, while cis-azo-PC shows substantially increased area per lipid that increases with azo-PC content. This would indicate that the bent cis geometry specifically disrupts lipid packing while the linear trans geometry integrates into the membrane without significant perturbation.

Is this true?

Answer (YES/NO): NO